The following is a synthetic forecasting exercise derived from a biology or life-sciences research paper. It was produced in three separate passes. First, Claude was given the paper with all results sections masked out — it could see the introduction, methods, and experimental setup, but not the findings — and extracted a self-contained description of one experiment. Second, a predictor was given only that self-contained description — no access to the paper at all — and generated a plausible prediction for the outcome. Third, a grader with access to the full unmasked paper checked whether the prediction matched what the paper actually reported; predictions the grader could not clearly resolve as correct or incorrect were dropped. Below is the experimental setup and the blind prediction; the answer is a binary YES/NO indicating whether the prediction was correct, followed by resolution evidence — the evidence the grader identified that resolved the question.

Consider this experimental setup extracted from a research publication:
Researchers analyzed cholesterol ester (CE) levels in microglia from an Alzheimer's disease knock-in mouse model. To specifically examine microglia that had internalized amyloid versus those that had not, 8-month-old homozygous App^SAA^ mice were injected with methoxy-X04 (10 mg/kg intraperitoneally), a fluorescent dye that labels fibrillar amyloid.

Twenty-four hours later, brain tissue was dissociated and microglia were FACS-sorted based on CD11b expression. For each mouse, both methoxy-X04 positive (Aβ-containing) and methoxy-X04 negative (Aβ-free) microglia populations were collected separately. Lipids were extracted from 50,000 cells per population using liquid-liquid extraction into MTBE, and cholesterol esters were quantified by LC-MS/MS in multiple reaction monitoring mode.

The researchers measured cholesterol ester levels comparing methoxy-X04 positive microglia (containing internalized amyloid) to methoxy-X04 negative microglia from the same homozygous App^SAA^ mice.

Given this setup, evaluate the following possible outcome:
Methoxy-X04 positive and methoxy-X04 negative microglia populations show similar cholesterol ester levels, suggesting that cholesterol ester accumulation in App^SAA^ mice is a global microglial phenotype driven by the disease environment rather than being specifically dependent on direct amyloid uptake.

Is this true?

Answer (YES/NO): NO